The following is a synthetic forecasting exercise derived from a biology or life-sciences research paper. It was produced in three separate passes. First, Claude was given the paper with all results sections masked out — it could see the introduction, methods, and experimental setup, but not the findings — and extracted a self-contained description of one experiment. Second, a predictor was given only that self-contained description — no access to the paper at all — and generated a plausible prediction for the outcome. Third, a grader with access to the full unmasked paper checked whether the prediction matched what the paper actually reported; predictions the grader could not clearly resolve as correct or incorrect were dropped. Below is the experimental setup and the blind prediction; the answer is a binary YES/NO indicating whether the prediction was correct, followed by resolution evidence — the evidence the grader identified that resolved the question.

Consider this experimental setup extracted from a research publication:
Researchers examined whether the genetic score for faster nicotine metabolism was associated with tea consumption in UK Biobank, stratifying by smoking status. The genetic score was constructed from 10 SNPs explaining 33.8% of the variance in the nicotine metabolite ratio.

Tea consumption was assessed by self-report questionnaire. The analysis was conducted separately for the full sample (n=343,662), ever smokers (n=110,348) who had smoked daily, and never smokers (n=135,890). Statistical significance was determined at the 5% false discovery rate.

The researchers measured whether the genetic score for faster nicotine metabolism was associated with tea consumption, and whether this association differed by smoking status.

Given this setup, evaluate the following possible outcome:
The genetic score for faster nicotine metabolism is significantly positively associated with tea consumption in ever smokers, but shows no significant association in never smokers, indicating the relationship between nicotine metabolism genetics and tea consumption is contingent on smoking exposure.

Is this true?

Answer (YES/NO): NO